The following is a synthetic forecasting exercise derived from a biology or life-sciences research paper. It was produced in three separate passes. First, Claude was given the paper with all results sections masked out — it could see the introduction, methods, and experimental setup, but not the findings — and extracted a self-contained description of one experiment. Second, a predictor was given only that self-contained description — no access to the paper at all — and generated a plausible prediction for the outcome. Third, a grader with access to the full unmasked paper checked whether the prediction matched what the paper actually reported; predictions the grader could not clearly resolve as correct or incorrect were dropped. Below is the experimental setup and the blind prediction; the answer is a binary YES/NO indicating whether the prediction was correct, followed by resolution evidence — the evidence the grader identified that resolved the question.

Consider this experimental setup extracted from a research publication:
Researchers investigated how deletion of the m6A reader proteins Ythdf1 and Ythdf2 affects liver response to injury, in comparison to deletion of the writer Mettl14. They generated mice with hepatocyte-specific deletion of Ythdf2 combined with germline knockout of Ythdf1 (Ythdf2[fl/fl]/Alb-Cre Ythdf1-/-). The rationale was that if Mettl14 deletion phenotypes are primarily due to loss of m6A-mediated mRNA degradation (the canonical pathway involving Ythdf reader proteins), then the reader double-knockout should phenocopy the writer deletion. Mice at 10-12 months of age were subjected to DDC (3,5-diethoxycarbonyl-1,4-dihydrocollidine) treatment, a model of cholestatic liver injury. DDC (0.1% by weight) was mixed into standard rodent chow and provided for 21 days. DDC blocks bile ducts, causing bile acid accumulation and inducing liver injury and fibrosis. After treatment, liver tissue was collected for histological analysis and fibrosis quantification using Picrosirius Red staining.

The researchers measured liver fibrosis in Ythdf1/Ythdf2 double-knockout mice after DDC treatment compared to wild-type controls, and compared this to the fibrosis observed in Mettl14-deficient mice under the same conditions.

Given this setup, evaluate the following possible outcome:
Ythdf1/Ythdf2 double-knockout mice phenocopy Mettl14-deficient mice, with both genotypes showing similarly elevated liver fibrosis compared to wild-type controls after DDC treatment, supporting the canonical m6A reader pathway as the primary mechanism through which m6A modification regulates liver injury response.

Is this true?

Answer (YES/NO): NO